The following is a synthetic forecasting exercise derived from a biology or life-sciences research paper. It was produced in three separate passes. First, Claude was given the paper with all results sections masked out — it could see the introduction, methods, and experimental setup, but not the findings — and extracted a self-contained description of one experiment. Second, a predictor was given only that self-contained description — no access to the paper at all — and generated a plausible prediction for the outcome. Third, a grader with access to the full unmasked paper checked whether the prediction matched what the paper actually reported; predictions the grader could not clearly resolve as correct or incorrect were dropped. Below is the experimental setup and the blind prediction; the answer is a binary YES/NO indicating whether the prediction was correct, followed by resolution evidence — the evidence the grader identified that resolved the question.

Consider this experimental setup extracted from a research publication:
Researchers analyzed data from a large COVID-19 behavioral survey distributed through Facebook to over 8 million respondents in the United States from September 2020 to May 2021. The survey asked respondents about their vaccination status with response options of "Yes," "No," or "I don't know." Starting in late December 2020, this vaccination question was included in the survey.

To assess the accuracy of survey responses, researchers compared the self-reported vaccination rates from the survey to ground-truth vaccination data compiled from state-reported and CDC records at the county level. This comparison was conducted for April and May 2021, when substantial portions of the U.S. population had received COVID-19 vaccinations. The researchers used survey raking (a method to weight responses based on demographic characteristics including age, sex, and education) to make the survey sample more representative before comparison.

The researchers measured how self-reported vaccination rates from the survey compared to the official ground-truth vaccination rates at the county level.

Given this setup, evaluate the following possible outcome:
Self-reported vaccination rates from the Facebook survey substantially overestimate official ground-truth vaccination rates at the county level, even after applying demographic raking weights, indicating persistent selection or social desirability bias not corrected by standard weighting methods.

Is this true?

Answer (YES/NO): YES